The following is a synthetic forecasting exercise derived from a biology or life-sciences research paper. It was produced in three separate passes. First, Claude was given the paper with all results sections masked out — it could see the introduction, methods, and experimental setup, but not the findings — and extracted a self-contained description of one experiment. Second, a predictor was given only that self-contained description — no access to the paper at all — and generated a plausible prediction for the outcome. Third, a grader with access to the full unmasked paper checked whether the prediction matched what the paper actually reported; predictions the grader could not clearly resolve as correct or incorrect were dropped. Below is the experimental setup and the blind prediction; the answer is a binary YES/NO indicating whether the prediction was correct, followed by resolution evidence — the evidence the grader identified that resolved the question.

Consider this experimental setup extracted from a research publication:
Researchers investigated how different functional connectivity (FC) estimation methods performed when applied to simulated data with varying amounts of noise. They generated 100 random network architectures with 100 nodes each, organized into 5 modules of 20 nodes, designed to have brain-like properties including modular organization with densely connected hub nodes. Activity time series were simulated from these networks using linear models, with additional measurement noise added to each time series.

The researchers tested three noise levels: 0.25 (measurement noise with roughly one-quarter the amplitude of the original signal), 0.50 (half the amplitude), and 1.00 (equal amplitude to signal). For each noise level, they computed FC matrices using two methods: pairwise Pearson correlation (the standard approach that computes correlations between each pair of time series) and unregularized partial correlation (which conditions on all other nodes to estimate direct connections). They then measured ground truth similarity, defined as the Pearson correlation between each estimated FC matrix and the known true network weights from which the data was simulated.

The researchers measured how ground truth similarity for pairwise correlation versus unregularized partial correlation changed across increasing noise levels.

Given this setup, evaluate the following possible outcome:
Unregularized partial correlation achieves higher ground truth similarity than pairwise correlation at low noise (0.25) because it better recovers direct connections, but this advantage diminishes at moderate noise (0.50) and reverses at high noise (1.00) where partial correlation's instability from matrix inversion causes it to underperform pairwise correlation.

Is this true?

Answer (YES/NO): NO